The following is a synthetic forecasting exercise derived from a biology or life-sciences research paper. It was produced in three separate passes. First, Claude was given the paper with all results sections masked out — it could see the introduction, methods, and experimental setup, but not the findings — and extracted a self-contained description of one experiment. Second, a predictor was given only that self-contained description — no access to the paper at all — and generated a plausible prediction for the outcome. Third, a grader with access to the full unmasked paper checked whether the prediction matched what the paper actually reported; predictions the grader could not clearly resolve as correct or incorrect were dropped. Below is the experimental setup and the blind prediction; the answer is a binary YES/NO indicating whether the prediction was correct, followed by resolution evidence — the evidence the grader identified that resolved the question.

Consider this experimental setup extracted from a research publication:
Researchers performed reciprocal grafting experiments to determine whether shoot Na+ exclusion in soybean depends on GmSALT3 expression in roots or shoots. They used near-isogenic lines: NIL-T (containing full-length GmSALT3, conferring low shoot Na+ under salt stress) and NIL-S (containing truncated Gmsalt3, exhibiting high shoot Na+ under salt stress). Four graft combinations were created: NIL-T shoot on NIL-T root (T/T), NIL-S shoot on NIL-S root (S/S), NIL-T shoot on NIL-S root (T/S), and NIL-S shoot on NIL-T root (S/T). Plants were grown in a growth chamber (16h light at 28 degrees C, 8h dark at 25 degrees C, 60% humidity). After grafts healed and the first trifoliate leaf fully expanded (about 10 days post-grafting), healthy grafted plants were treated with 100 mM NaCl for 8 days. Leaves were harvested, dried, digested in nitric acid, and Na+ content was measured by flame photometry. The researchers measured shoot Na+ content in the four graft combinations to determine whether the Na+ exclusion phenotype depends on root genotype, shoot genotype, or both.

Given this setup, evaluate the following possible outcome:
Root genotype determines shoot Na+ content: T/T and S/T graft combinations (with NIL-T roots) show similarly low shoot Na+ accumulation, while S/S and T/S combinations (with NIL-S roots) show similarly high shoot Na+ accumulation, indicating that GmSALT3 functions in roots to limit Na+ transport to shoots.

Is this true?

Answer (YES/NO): YES